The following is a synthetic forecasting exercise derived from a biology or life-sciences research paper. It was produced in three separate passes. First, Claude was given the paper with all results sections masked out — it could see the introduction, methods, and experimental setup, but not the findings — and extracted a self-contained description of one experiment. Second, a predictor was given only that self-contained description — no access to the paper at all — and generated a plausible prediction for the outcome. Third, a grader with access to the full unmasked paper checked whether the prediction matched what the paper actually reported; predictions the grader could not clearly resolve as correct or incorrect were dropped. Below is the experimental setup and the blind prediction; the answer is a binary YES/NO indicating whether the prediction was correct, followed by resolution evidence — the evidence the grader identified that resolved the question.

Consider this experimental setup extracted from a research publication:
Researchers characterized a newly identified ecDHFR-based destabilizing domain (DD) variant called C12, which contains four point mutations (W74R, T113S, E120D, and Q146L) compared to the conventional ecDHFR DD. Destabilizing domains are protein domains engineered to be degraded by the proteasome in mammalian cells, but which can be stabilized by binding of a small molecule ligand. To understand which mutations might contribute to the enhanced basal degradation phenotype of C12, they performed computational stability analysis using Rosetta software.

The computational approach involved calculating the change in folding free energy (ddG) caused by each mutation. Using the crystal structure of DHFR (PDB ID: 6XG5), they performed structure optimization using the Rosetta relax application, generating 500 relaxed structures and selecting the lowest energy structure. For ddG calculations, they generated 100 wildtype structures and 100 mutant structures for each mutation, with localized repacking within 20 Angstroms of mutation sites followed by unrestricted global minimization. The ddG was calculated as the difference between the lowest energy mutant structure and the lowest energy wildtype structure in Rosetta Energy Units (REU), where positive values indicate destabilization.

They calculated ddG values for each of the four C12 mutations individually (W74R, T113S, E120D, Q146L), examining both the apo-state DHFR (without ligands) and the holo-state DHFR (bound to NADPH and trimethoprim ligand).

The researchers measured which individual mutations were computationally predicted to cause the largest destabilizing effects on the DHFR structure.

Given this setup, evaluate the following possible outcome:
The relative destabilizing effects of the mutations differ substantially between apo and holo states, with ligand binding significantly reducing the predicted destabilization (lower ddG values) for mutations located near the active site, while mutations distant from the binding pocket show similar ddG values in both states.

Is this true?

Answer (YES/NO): NO